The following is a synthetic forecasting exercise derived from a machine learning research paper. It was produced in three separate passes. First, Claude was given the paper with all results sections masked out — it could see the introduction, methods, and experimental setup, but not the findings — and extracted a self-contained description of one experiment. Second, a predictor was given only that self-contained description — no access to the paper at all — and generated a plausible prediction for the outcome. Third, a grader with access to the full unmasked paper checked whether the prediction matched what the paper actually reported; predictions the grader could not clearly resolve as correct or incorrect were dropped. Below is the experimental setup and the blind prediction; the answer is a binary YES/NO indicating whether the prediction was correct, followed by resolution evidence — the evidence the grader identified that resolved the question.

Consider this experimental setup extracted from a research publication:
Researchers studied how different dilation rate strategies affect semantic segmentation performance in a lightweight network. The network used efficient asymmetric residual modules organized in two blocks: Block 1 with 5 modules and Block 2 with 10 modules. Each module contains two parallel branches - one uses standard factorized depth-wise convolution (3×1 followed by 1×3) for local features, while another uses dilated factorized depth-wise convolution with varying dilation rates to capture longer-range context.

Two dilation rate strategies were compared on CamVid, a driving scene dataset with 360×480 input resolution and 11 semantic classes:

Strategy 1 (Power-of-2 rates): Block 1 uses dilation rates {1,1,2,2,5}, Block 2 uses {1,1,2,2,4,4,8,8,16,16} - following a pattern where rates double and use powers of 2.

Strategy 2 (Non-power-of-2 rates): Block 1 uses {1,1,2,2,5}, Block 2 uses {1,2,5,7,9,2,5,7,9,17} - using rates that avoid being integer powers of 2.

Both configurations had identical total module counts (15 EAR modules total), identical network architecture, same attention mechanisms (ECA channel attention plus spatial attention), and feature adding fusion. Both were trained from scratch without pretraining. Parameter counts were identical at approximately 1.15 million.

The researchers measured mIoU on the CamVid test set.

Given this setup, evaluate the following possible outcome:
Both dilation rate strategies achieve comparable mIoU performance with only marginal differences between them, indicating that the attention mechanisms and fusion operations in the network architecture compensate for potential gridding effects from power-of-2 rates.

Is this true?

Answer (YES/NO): NO